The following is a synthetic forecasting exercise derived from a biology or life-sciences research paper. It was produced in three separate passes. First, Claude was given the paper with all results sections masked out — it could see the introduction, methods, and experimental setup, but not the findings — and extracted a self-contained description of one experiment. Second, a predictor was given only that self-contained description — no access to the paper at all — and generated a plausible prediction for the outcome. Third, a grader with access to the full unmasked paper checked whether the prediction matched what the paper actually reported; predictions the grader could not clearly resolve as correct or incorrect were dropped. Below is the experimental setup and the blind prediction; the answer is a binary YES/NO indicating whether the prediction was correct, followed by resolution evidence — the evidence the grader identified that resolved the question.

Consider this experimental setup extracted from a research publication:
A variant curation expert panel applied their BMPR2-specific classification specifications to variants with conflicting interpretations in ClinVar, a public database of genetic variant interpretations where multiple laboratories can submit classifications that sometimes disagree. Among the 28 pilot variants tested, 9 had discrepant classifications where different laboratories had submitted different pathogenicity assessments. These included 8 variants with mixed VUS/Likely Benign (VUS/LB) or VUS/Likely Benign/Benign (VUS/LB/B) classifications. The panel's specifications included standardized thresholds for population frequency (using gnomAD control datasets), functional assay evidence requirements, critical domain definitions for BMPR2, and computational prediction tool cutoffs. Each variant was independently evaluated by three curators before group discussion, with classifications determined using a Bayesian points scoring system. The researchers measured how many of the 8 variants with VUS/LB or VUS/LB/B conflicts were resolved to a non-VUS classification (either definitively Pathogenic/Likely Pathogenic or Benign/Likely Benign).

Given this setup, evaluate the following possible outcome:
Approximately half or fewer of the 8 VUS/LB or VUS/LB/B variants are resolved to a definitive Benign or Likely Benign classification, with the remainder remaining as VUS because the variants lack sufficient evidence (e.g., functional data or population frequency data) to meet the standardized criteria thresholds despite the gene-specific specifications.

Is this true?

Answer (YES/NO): NO